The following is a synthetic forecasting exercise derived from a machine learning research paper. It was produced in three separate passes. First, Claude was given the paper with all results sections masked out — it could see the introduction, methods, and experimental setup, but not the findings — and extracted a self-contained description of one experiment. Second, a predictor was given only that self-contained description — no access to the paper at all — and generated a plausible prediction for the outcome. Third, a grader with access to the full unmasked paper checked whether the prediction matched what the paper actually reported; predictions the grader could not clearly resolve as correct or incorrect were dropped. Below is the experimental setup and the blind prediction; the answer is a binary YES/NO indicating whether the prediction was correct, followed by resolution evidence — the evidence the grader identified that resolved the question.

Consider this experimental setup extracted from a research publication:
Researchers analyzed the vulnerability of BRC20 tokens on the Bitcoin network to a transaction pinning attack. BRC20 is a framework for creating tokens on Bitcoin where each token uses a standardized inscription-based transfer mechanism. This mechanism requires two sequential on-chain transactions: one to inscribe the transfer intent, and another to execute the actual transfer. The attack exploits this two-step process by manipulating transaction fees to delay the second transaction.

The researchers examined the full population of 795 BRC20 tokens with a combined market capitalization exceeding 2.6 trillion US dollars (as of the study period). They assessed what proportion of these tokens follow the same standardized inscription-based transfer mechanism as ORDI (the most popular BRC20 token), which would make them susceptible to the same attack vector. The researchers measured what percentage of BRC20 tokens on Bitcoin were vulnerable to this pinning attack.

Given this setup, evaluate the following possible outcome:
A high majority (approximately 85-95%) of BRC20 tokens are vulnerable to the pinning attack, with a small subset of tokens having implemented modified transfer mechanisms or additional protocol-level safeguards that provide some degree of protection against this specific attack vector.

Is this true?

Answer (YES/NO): YES